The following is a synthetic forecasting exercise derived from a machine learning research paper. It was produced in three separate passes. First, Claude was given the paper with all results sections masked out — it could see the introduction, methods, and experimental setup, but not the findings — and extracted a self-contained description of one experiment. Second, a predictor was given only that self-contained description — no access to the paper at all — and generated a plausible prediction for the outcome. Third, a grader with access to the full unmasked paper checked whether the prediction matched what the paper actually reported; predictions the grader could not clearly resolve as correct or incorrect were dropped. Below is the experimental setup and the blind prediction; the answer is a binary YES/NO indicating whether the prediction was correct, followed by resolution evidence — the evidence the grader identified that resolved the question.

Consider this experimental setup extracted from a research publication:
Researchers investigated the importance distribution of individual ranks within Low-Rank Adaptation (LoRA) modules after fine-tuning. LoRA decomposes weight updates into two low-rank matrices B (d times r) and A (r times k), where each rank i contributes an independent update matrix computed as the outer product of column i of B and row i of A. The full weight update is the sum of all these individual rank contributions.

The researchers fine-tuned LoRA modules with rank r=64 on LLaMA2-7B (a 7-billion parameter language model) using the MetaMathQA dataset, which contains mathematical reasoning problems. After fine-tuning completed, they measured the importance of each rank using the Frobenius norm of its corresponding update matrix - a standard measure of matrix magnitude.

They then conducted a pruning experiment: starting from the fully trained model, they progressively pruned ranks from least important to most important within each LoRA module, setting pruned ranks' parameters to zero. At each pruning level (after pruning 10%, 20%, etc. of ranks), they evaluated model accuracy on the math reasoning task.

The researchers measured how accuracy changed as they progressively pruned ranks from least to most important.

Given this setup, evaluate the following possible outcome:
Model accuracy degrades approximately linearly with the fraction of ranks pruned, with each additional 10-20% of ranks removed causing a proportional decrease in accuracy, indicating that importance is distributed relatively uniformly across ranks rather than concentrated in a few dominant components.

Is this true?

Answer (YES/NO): NO